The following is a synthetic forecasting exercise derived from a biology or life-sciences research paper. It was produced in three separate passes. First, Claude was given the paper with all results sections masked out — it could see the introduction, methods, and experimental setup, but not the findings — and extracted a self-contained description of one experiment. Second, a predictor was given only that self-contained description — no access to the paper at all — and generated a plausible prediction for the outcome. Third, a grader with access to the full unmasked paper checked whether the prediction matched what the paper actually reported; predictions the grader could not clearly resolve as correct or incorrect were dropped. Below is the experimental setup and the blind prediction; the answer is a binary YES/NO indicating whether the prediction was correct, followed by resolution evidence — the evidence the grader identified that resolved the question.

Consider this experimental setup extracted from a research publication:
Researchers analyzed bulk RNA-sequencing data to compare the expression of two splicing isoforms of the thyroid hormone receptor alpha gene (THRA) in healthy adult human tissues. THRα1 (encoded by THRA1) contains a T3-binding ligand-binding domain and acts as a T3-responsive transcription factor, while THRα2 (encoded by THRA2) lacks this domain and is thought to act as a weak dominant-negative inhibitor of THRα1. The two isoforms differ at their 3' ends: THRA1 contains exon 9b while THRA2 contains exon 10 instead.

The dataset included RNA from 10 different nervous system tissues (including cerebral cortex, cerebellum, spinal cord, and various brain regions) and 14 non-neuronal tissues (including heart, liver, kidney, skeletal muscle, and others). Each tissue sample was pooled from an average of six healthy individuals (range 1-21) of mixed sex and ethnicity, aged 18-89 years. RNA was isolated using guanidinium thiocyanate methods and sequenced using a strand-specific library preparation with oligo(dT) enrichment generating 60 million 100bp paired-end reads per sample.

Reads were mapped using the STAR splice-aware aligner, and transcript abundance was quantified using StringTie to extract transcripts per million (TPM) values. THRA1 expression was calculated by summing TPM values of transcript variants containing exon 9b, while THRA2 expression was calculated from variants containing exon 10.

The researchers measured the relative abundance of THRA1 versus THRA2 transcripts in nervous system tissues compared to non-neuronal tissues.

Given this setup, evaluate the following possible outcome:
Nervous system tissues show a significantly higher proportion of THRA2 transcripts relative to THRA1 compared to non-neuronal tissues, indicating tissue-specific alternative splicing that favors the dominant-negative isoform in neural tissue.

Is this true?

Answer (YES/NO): YES